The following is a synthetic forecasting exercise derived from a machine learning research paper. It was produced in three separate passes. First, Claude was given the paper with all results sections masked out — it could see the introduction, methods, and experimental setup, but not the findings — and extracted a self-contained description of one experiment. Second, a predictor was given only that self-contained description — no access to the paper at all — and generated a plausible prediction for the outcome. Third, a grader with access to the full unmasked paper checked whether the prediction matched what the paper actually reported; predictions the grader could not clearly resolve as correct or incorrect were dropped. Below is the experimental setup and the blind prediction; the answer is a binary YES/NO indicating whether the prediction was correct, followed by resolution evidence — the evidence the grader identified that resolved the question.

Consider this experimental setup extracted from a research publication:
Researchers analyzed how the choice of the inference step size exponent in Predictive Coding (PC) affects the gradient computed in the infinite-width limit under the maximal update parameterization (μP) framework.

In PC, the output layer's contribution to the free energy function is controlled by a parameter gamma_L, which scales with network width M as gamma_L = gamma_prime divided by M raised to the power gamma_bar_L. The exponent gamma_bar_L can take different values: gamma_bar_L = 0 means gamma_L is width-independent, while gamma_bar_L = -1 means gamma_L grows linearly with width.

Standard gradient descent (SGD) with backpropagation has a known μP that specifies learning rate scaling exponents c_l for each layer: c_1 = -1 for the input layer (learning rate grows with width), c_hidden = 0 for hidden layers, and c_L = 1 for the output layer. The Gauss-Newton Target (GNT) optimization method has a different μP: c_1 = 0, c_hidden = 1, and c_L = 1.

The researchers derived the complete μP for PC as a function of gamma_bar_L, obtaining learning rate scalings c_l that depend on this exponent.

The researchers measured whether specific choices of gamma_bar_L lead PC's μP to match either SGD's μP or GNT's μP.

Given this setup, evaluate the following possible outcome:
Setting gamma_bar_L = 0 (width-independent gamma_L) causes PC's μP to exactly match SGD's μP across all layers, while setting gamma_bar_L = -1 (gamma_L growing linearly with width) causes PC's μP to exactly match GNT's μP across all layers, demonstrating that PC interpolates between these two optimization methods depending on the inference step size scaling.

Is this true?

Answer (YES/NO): YES